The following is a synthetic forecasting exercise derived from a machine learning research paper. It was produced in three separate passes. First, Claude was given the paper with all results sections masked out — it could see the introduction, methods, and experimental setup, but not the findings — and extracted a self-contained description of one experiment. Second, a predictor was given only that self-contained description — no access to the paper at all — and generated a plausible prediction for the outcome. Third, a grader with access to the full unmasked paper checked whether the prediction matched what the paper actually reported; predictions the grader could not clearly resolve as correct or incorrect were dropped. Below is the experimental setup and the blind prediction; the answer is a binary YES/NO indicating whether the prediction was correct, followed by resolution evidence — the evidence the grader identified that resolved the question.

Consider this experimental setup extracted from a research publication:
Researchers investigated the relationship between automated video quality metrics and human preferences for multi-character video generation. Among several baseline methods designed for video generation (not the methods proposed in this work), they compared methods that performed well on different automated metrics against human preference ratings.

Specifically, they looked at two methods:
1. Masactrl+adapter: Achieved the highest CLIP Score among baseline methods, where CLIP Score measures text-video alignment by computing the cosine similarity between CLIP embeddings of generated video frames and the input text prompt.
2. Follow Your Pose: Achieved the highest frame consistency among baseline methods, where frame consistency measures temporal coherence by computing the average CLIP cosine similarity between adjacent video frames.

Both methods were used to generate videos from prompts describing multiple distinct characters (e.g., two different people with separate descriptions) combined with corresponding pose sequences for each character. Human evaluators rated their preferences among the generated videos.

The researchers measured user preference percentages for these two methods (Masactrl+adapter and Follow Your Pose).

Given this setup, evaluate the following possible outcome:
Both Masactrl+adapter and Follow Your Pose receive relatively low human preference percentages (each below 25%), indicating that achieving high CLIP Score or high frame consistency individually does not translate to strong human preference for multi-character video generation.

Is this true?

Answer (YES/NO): YES